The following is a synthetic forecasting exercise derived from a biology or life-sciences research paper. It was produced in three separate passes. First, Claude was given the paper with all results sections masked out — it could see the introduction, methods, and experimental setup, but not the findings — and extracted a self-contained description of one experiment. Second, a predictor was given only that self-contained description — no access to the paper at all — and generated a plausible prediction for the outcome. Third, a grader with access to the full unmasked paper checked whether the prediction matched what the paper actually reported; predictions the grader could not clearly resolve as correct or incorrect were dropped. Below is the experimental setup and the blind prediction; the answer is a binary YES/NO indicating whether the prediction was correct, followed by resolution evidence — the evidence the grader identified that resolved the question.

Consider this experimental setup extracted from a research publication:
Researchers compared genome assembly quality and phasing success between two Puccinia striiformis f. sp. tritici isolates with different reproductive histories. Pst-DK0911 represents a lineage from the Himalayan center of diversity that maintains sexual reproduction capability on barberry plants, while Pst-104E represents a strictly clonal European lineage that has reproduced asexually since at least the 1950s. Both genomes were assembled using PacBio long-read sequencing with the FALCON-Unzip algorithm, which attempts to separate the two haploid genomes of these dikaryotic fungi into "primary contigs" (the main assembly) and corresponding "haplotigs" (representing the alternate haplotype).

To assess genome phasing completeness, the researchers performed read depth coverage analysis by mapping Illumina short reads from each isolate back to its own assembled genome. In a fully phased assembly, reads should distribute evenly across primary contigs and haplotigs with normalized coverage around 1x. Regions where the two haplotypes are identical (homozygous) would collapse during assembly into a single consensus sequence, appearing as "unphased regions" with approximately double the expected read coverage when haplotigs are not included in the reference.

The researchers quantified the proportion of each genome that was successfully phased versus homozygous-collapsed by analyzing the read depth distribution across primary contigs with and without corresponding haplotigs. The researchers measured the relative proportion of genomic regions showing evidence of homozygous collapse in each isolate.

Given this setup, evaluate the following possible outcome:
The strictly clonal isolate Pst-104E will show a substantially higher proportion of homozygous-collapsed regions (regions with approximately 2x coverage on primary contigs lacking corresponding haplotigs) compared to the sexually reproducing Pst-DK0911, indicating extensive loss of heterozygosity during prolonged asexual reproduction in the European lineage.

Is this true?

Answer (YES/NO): NO